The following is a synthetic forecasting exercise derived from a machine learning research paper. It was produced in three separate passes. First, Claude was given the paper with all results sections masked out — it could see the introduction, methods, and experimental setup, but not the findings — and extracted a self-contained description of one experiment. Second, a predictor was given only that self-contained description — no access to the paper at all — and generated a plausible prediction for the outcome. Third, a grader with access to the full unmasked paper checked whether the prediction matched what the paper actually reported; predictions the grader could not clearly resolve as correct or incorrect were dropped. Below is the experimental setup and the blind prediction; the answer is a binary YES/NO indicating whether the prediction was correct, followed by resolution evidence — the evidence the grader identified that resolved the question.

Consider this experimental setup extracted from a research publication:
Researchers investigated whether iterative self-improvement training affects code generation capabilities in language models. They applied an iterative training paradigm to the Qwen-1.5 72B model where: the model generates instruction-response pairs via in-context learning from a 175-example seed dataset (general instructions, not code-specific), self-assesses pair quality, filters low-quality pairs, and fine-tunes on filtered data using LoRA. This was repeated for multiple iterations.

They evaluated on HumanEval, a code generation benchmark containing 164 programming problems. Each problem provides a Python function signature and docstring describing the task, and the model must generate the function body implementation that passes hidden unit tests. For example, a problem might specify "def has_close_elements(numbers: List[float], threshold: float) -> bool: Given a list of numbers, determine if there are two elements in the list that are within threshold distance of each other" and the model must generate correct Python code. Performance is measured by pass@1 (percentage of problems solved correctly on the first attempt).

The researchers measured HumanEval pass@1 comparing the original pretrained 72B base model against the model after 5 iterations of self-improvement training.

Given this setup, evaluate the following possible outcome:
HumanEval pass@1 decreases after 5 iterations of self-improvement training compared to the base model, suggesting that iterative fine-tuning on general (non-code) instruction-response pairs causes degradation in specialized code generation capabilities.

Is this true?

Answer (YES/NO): NO